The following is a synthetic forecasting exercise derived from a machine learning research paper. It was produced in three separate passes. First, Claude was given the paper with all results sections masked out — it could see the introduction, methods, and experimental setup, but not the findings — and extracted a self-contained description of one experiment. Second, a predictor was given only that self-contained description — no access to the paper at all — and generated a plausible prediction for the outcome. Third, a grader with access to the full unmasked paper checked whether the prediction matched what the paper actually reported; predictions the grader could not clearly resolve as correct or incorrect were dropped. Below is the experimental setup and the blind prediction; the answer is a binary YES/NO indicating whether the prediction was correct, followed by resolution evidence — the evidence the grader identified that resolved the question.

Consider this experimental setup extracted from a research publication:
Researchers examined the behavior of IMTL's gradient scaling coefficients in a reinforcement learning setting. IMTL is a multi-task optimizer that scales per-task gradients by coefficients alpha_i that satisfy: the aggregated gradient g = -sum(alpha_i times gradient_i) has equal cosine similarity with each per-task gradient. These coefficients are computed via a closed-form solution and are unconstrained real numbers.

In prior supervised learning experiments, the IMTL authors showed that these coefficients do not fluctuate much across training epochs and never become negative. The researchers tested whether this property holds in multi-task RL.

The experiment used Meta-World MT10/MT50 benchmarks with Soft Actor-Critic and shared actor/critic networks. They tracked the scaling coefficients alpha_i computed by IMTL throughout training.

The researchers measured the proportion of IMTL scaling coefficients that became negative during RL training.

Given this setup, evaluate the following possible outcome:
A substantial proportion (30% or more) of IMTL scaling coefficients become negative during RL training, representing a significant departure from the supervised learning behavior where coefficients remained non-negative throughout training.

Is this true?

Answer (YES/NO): YES